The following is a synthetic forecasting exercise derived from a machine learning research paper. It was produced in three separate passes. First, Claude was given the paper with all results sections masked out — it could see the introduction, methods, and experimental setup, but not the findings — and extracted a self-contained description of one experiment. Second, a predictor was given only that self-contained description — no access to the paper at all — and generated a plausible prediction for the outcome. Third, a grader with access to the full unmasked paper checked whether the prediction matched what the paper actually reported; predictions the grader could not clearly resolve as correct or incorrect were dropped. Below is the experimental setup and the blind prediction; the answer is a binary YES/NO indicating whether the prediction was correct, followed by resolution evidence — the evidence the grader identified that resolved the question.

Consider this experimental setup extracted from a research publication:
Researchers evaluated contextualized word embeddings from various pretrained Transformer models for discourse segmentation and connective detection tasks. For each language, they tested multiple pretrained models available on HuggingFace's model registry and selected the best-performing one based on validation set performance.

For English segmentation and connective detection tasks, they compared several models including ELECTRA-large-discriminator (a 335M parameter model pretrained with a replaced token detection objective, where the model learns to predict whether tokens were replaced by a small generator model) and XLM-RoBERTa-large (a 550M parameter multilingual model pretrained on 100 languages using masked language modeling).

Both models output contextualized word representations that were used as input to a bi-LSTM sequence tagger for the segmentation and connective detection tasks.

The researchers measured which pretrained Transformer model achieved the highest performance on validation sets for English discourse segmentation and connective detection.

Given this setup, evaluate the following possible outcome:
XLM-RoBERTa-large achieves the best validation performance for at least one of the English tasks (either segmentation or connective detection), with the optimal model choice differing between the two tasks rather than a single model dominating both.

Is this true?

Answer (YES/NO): NO